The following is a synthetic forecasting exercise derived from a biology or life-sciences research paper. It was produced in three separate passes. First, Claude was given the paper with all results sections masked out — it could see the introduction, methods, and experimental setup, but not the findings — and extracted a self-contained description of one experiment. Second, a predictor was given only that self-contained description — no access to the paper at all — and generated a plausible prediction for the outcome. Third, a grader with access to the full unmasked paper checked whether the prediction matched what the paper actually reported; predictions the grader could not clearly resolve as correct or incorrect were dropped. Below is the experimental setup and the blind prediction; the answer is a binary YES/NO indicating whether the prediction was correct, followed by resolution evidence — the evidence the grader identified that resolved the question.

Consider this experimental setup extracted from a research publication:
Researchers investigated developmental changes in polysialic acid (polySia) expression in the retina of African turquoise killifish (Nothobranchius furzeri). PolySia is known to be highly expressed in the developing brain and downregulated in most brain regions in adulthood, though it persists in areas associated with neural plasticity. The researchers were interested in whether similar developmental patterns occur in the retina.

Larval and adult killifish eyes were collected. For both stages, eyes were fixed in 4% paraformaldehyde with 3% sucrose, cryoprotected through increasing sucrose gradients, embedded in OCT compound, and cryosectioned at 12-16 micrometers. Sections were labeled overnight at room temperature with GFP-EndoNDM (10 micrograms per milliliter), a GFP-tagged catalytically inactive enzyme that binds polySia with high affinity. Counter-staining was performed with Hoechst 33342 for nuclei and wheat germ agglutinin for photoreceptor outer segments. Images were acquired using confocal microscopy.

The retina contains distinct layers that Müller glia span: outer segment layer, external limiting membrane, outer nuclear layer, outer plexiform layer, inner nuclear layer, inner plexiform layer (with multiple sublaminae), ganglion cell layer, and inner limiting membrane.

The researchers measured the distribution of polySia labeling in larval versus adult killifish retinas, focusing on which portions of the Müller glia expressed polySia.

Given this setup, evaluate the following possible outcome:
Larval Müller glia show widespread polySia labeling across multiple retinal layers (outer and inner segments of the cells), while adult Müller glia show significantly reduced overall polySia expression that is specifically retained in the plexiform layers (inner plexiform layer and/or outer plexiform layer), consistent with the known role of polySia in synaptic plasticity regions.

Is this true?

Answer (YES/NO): NO